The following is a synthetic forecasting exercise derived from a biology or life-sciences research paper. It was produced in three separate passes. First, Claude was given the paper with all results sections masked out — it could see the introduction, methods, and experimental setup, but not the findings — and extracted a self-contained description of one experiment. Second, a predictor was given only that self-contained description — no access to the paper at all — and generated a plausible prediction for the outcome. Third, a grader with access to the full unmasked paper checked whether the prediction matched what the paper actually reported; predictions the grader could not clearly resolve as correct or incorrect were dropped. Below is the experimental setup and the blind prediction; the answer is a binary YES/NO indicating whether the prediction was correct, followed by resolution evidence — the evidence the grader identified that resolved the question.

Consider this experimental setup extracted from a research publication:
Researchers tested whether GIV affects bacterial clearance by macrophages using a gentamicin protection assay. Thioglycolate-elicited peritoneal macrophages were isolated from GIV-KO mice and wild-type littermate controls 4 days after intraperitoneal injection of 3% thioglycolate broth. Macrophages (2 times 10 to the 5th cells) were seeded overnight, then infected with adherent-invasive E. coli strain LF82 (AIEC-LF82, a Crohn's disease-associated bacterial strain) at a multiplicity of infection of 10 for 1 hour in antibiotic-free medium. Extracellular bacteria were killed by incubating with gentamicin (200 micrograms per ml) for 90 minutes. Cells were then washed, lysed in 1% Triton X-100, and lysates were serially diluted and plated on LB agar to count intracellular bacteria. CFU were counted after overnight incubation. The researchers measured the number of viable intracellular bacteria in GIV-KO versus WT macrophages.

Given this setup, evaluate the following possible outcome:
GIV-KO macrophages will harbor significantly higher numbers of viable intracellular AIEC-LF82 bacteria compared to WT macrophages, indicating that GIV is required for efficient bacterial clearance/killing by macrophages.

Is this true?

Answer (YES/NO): YES